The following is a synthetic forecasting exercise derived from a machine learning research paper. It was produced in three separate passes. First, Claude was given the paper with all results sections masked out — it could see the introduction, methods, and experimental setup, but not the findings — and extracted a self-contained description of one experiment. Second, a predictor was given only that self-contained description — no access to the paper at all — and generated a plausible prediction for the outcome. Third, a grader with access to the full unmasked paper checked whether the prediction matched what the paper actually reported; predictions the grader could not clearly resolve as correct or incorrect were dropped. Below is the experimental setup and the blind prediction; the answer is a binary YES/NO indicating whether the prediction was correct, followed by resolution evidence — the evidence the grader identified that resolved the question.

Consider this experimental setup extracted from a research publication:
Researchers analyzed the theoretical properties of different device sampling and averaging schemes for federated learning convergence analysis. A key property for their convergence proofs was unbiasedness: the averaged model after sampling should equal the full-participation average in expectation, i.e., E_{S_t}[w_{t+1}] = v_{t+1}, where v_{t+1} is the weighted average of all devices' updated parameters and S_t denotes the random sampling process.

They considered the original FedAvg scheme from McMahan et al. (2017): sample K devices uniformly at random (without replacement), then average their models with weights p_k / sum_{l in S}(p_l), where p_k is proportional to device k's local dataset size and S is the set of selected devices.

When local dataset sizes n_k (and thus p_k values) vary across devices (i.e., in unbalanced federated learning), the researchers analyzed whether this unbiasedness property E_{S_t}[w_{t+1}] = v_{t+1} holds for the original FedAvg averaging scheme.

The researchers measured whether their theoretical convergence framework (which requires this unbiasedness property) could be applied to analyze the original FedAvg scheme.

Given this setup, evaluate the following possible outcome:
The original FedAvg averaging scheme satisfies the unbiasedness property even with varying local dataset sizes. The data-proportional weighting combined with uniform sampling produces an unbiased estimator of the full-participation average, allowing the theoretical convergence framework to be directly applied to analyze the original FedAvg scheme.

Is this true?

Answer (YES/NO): NO